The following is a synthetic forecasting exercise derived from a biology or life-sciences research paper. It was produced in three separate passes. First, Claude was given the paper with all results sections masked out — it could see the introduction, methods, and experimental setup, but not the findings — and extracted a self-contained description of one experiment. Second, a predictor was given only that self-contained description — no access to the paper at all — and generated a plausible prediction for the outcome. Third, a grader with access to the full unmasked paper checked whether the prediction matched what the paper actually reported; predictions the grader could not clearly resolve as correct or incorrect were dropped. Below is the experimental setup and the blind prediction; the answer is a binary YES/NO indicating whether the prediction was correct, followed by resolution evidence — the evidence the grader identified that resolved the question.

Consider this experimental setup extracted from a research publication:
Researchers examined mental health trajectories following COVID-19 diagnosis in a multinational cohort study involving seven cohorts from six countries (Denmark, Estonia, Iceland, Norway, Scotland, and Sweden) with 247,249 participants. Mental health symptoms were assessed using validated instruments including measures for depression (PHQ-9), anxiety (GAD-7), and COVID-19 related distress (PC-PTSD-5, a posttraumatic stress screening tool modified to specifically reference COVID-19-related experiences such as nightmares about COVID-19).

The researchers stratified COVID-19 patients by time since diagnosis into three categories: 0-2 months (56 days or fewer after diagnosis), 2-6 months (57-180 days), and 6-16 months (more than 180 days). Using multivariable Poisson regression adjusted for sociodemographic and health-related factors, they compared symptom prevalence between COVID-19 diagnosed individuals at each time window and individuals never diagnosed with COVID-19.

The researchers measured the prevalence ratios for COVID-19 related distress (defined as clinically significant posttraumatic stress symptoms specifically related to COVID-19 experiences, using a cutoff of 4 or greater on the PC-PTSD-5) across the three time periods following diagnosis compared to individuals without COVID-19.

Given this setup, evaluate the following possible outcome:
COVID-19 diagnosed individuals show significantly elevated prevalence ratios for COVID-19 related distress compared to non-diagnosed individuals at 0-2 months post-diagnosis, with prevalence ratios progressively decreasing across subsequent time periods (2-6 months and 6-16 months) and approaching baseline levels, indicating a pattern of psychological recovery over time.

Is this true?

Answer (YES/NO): YES